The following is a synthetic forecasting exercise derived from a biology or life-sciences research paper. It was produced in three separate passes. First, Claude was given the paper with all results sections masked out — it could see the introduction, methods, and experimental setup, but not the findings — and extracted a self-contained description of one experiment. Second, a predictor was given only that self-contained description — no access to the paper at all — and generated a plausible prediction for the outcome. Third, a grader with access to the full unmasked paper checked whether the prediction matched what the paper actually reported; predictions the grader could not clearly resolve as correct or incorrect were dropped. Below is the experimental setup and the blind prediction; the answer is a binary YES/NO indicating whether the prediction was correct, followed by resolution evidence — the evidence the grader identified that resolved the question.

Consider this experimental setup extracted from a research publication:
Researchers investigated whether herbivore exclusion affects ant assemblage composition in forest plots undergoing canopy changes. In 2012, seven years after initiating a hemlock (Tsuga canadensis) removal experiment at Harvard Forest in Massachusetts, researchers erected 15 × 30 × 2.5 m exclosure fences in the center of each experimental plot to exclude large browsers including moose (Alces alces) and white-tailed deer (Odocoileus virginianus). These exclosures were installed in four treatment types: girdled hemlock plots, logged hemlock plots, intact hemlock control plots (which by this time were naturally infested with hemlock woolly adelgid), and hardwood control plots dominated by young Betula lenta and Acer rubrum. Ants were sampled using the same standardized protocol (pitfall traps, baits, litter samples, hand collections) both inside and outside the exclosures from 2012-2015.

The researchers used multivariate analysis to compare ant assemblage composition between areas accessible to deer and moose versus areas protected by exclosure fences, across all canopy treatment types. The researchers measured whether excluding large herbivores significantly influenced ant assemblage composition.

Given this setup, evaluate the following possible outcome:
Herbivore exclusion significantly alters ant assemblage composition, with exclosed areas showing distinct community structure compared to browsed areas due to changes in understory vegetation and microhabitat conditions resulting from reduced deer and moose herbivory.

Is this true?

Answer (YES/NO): NO